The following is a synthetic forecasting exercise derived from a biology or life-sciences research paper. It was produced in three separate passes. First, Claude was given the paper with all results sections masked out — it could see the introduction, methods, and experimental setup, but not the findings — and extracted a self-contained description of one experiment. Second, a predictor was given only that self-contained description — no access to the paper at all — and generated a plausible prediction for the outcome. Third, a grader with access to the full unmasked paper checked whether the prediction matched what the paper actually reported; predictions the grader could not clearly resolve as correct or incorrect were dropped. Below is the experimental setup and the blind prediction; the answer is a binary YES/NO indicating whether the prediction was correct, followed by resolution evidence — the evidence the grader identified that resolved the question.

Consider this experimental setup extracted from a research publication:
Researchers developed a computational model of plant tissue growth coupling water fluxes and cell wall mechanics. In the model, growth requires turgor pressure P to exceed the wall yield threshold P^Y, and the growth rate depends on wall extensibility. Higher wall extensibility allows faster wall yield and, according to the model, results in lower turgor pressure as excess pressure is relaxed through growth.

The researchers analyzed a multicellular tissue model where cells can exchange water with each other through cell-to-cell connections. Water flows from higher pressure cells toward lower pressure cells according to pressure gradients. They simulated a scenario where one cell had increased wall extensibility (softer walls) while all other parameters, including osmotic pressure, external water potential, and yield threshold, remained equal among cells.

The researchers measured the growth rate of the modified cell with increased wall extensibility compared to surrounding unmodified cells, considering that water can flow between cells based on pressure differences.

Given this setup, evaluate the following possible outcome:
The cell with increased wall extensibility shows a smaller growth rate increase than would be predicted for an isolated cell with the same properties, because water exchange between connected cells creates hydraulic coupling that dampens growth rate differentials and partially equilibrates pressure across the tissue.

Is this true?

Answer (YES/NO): NO